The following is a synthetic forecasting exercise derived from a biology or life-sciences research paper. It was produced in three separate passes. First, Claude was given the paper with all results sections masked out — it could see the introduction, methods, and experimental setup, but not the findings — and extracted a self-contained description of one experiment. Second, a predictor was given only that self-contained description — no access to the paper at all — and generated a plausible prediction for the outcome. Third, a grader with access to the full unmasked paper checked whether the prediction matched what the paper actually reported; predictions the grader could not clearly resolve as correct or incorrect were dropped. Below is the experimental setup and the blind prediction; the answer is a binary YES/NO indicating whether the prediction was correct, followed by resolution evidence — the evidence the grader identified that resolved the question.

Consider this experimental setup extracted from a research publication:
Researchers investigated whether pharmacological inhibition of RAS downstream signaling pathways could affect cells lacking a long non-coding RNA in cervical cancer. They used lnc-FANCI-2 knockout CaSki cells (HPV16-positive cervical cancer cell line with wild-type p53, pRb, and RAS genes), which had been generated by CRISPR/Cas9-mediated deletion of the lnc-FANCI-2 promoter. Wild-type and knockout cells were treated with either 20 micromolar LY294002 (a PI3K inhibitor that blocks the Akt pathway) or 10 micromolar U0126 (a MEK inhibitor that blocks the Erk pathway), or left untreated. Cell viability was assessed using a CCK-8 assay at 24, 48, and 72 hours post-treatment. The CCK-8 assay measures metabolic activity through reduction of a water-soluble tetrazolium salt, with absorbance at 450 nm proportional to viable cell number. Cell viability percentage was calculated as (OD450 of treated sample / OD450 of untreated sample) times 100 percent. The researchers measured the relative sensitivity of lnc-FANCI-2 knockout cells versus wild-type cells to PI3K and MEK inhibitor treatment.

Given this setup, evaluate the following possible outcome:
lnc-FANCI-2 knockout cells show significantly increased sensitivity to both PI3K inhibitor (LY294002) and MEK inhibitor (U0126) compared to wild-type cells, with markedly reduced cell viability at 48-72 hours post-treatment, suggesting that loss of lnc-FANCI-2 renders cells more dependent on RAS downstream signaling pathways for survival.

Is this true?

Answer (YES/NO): NO